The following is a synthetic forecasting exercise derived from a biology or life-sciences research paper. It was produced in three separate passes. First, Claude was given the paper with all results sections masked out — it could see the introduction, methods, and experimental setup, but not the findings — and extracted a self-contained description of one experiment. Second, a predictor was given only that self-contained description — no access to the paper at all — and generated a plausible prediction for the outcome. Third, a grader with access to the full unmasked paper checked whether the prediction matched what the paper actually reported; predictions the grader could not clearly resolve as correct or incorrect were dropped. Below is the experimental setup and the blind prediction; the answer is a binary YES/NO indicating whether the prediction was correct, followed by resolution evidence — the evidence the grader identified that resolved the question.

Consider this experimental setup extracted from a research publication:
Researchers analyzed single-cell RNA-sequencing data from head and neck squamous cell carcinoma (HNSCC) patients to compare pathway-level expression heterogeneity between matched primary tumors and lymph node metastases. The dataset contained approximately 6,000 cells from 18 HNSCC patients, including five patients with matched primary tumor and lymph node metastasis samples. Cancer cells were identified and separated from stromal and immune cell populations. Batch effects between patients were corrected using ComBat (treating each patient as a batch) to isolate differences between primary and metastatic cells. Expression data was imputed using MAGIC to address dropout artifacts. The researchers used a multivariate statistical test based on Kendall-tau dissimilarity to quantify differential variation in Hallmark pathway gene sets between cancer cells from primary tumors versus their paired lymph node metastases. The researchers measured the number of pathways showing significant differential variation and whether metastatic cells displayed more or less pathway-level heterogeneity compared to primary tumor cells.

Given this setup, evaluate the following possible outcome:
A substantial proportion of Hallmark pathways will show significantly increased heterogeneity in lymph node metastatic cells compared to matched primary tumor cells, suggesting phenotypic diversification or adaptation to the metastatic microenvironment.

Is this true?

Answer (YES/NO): NO